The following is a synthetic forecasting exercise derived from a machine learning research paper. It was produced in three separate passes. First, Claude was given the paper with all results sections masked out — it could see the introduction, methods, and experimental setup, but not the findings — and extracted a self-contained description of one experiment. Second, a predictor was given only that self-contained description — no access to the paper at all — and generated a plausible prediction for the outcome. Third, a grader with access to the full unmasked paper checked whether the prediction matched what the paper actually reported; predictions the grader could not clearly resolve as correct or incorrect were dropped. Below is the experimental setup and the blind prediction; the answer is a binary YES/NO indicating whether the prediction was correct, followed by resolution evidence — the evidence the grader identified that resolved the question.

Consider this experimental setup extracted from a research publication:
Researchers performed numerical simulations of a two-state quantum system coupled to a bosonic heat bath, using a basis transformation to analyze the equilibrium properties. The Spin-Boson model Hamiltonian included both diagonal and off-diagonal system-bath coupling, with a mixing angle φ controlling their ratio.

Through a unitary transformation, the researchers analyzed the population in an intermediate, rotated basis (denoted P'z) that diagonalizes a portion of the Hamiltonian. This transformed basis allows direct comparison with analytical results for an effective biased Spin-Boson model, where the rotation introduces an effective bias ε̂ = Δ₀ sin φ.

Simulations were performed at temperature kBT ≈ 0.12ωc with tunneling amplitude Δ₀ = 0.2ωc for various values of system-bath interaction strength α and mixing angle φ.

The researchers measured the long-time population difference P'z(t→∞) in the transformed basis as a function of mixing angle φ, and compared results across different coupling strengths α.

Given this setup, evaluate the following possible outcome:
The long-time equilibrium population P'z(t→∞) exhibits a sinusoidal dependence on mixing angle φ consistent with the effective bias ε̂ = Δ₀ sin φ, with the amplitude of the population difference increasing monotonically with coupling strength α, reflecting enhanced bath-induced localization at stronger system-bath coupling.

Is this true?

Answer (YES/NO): NO